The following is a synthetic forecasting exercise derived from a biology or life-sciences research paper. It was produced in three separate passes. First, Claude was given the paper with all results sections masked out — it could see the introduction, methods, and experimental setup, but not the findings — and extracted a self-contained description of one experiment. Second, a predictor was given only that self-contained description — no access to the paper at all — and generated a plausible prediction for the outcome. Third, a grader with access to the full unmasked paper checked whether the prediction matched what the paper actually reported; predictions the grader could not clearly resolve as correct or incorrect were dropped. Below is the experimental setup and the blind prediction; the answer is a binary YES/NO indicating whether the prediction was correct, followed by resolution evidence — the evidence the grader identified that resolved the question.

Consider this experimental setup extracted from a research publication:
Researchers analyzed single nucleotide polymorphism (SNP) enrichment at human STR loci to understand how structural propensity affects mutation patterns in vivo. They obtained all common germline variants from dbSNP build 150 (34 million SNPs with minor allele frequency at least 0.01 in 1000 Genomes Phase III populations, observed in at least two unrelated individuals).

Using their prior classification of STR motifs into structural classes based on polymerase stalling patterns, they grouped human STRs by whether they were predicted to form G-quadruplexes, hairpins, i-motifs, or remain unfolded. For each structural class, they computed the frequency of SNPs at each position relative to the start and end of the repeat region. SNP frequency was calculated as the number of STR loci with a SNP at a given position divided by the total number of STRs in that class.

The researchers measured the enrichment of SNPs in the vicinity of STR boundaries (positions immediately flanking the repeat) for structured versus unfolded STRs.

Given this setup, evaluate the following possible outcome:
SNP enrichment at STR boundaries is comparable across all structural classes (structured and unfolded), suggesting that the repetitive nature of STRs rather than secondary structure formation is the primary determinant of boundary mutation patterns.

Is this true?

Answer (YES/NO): NO